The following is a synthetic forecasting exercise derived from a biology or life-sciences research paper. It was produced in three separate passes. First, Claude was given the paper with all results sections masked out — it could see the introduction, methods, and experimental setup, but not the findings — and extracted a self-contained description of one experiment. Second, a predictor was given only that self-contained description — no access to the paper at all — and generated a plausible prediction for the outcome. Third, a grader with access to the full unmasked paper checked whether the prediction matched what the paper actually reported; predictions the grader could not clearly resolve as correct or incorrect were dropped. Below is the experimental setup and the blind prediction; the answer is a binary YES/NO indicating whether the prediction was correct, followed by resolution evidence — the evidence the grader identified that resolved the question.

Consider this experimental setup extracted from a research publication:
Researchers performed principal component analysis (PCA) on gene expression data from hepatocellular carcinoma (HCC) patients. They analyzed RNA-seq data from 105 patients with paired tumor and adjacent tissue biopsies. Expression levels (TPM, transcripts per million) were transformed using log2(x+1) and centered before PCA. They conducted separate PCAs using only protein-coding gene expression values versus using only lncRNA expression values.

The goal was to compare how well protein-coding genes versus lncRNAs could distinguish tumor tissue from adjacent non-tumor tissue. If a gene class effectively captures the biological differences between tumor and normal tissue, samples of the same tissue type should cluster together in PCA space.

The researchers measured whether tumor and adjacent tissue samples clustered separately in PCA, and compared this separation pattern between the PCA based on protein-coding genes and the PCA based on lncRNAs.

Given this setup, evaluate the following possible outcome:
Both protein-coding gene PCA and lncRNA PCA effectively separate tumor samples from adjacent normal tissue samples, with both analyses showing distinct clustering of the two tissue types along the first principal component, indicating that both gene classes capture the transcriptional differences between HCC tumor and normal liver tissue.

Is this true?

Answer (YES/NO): YES